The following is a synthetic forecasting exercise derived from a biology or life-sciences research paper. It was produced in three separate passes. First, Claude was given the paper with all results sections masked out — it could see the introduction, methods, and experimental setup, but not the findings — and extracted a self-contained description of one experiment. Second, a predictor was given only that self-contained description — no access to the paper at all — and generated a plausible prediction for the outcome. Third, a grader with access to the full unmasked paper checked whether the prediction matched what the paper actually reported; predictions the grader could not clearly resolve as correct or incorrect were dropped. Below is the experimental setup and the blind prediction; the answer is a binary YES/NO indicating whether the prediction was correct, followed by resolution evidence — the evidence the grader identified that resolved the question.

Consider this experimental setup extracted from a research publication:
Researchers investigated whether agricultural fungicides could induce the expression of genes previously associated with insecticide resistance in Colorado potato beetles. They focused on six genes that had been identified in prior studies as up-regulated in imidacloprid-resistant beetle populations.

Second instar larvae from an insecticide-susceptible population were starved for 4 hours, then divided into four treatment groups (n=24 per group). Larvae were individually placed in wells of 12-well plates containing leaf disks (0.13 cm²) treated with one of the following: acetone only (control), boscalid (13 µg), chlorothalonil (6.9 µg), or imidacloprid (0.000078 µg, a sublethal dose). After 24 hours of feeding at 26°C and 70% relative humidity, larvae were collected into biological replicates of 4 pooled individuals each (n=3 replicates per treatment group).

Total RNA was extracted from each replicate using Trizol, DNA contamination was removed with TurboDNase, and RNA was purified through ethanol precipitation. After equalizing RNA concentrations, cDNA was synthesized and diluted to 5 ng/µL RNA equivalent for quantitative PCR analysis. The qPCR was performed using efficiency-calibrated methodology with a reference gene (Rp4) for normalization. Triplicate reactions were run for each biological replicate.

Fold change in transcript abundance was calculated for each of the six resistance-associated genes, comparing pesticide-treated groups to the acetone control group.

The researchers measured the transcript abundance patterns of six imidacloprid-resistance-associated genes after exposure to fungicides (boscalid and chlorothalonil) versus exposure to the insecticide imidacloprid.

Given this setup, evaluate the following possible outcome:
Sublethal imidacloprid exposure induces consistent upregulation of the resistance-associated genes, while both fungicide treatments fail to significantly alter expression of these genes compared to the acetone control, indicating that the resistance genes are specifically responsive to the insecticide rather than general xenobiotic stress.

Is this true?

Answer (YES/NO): NO